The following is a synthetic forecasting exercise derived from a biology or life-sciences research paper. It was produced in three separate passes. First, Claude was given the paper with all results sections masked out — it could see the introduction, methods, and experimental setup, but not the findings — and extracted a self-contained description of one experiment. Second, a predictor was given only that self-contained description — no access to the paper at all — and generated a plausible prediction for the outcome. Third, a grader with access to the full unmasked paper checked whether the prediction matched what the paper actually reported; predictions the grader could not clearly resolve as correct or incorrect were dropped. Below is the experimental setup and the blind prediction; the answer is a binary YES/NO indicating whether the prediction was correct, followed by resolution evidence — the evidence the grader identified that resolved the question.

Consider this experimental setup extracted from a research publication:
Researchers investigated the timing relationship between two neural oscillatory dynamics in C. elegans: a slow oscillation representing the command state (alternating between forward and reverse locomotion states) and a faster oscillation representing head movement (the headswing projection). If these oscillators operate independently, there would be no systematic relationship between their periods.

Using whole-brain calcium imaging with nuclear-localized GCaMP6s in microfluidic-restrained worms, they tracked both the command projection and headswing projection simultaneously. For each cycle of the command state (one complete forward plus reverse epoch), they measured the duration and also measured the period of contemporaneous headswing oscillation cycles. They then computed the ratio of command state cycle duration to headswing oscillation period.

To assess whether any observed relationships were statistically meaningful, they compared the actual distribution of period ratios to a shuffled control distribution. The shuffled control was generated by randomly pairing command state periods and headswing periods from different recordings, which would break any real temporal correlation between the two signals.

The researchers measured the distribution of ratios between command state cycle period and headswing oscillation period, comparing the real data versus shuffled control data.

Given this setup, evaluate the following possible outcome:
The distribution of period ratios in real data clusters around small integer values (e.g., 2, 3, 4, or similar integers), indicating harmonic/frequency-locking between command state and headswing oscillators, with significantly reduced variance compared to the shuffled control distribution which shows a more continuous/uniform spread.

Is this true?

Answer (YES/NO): YES